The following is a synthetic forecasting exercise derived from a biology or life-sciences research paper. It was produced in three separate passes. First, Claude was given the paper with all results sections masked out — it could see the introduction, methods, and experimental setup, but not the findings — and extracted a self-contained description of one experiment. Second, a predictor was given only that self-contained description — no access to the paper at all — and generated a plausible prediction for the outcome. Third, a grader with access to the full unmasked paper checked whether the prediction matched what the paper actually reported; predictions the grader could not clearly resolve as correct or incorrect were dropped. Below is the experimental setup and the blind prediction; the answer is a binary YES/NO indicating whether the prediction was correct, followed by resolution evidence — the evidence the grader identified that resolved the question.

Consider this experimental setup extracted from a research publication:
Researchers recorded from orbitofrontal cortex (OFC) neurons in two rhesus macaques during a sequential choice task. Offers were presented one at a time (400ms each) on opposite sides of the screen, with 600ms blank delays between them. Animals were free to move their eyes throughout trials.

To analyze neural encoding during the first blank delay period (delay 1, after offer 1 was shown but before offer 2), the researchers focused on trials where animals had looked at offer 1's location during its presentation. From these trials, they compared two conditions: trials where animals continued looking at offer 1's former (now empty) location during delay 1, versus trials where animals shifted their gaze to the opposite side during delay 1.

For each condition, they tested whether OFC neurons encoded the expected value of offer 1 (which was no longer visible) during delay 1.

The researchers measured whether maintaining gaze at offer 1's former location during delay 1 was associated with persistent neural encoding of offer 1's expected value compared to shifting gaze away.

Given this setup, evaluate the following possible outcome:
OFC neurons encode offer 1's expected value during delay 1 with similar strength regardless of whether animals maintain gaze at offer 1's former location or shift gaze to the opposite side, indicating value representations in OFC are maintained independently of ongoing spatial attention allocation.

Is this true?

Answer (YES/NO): NO